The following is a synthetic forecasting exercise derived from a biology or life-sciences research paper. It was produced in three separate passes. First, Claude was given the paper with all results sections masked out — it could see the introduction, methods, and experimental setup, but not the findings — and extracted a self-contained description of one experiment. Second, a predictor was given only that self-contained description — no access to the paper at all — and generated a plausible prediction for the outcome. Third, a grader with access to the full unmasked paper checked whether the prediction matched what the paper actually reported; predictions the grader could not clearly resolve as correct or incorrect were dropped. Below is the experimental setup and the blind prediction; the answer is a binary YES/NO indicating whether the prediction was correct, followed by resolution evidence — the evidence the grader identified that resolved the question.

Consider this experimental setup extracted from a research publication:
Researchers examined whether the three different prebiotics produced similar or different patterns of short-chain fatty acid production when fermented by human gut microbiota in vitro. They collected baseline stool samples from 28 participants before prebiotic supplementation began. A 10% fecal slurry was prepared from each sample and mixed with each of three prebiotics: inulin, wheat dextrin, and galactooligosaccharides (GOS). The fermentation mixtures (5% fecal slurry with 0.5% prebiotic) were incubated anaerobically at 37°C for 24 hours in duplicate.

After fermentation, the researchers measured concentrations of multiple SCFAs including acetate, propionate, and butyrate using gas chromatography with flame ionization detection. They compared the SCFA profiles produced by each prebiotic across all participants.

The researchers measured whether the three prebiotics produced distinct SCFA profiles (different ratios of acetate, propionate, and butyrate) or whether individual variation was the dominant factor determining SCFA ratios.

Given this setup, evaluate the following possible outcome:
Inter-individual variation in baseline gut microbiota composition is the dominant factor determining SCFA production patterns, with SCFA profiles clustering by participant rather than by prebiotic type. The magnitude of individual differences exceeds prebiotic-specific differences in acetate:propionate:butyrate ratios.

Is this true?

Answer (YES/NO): YES